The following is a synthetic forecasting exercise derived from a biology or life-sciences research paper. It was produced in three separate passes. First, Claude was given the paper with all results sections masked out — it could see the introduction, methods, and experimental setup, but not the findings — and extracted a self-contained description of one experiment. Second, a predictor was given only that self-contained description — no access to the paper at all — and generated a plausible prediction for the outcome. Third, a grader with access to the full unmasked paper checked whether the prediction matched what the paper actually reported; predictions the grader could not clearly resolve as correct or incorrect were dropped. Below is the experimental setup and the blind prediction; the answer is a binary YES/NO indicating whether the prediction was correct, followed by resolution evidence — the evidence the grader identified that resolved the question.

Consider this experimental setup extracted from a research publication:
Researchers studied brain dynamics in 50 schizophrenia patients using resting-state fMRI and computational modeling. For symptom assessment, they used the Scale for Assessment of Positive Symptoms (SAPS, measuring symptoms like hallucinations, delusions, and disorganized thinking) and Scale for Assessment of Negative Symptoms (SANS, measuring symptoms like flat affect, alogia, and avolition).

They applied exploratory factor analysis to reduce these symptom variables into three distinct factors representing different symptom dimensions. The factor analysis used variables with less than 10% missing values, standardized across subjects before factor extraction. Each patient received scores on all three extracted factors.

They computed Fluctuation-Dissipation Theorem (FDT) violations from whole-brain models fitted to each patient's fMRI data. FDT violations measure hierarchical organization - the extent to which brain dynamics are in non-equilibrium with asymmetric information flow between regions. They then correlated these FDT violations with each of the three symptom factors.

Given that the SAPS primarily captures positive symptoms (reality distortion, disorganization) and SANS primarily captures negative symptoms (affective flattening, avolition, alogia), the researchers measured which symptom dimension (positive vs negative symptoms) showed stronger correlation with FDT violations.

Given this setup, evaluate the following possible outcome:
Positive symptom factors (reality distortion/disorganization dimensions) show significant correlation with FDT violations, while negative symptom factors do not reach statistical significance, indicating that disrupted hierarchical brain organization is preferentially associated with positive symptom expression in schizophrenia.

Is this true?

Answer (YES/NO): NO